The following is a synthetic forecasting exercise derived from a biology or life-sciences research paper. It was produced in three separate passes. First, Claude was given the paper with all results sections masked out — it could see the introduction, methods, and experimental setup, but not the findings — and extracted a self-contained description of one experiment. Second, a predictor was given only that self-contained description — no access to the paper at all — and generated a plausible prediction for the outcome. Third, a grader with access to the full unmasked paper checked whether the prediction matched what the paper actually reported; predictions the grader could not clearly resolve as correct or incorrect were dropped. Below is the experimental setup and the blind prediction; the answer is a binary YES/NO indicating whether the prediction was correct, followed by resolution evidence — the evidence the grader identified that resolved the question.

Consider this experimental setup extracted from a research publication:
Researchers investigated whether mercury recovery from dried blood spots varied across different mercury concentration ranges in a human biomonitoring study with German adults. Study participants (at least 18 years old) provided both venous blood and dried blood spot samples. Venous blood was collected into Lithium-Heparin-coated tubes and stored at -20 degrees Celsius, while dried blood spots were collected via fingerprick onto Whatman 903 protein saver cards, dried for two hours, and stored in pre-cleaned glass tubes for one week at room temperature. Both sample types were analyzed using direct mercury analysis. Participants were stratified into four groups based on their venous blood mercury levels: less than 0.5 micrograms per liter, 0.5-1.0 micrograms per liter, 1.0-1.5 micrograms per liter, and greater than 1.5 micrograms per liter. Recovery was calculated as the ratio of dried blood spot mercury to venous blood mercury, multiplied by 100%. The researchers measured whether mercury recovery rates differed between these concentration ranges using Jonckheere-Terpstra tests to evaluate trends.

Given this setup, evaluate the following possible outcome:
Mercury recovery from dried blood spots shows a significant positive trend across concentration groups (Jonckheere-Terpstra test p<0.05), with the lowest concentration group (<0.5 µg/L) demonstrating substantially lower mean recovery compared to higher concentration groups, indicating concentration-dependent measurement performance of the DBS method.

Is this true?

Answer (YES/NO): NO